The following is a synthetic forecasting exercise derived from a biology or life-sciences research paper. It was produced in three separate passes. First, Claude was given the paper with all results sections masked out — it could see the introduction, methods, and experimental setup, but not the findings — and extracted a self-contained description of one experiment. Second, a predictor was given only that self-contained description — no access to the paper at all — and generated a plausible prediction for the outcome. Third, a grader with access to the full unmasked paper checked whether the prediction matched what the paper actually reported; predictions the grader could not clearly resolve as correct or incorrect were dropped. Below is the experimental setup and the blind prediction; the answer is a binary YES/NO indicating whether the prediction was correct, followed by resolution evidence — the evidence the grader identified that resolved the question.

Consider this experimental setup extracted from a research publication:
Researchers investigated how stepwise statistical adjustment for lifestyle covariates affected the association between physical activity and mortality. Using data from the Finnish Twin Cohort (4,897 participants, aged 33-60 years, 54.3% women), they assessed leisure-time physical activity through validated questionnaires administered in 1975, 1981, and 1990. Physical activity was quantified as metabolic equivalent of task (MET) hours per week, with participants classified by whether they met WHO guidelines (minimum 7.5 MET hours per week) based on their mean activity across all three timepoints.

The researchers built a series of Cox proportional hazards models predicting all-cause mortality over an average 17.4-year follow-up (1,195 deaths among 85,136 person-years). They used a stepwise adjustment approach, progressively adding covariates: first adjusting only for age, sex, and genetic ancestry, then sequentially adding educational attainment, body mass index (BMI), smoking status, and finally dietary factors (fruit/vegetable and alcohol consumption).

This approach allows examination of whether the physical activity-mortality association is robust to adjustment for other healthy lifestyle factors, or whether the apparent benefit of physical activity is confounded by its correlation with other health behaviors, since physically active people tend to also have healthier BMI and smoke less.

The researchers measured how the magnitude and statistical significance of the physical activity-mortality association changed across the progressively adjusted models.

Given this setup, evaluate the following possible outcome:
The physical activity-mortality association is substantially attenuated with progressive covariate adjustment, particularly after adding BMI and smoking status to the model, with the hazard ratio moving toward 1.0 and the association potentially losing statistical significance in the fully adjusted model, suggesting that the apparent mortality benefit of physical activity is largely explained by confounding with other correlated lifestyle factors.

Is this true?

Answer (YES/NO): YES